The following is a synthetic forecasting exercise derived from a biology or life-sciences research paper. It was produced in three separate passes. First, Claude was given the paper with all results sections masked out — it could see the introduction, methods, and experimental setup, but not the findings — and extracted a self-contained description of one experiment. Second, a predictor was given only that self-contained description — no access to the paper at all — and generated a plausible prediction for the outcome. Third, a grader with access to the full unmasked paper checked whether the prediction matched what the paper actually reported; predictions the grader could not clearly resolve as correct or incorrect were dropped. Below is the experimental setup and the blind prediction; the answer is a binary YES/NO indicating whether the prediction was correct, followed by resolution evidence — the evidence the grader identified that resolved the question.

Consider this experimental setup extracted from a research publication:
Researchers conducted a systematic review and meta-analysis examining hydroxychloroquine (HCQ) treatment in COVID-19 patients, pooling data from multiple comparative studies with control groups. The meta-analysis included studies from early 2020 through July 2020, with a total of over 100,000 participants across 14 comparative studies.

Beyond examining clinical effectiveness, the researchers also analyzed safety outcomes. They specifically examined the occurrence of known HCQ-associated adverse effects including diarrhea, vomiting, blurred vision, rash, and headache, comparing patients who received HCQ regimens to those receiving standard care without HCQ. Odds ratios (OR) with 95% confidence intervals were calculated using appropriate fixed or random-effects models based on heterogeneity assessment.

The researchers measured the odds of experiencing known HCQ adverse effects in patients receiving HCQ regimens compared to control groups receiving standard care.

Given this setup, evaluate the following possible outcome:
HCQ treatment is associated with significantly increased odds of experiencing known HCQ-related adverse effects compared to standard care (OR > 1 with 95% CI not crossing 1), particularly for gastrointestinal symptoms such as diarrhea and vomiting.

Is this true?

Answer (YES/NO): YES